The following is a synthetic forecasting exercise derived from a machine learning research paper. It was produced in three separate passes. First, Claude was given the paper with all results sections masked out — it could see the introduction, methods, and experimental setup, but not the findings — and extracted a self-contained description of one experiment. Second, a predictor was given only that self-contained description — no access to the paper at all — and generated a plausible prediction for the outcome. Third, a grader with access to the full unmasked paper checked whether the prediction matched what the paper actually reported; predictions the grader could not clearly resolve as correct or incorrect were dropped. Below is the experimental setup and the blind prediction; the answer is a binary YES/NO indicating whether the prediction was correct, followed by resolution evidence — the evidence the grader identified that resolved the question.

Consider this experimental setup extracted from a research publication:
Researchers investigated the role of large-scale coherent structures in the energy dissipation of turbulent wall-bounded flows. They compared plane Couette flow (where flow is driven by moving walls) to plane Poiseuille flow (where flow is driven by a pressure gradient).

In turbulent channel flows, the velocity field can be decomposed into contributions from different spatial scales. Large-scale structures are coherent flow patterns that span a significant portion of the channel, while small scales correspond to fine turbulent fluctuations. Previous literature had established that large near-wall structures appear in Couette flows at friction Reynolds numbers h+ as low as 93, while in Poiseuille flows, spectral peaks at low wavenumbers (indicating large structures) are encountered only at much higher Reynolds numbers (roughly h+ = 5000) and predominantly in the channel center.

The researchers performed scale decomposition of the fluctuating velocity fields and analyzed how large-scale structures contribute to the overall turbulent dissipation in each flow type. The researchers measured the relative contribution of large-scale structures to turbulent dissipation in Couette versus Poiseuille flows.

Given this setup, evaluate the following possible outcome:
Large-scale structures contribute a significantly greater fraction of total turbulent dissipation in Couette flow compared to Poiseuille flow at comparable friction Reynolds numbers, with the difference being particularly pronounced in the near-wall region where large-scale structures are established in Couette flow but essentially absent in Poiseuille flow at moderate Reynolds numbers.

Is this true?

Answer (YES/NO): NO